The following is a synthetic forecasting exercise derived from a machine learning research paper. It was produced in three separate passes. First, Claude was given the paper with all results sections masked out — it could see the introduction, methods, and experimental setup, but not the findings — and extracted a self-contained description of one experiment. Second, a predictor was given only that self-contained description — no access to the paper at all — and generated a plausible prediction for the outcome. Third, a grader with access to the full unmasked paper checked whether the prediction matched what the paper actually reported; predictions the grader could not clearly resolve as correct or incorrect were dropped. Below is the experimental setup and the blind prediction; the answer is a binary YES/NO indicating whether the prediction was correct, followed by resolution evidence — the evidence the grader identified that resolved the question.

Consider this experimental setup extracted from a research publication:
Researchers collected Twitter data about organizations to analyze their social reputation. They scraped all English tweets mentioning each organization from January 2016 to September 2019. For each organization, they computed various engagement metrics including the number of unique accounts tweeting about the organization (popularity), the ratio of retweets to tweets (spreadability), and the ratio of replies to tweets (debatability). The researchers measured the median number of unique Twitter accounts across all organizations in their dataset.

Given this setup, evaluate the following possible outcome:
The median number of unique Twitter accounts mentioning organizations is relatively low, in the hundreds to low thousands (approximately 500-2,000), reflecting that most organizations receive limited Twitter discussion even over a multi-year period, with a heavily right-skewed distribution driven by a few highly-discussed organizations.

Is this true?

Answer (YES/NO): NO